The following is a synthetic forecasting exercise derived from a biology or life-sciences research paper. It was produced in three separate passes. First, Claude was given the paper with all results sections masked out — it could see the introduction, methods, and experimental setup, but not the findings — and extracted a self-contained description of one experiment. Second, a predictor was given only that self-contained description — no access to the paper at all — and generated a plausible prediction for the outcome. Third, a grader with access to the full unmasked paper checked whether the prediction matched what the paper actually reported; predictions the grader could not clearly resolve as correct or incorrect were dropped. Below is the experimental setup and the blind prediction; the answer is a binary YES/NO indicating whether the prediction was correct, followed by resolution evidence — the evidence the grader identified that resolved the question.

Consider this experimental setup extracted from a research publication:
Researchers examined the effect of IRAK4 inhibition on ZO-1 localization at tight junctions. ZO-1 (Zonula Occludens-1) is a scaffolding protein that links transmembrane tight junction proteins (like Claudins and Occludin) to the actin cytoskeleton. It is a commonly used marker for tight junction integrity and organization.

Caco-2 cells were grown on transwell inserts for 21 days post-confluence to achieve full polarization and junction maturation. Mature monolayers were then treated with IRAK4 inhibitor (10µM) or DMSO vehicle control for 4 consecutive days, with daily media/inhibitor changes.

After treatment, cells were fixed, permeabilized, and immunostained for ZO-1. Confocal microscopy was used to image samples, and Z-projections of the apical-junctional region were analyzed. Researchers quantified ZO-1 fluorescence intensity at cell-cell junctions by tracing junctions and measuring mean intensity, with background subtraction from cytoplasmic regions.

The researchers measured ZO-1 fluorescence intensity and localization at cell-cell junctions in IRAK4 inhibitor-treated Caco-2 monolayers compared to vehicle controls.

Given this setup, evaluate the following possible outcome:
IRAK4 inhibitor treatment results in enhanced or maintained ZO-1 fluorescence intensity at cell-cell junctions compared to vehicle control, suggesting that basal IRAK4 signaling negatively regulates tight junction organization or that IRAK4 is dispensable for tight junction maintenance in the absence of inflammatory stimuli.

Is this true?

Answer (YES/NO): NO